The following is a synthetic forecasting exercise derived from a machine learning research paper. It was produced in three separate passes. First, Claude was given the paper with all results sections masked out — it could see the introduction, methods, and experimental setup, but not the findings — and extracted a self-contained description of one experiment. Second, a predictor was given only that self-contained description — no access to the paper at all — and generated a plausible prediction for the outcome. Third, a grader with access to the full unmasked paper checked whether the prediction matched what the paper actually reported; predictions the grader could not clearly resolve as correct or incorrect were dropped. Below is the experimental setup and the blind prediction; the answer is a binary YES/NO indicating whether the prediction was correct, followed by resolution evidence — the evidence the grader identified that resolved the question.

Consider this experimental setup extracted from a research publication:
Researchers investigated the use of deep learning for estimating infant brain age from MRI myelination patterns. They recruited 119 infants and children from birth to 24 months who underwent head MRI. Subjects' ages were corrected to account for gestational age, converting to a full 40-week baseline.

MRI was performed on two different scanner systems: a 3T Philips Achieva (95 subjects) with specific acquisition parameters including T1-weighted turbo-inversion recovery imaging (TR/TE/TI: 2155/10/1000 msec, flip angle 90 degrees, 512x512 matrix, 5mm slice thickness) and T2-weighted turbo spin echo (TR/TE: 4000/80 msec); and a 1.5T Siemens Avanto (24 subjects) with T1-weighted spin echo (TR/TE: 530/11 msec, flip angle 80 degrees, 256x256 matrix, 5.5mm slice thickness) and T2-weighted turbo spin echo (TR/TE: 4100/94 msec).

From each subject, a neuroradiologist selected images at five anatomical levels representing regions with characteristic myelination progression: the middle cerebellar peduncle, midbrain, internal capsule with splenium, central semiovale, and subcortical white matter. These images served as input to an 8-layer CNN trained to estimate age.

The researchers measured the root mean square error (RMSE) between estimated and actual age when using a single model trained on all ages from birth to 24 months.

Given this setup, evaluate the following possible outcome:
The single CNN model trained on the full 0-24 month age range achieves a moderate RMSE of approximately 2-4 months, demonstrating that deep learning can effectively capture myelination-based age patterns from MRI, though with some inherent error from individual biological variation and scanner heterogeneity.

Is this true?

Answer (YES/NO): YES